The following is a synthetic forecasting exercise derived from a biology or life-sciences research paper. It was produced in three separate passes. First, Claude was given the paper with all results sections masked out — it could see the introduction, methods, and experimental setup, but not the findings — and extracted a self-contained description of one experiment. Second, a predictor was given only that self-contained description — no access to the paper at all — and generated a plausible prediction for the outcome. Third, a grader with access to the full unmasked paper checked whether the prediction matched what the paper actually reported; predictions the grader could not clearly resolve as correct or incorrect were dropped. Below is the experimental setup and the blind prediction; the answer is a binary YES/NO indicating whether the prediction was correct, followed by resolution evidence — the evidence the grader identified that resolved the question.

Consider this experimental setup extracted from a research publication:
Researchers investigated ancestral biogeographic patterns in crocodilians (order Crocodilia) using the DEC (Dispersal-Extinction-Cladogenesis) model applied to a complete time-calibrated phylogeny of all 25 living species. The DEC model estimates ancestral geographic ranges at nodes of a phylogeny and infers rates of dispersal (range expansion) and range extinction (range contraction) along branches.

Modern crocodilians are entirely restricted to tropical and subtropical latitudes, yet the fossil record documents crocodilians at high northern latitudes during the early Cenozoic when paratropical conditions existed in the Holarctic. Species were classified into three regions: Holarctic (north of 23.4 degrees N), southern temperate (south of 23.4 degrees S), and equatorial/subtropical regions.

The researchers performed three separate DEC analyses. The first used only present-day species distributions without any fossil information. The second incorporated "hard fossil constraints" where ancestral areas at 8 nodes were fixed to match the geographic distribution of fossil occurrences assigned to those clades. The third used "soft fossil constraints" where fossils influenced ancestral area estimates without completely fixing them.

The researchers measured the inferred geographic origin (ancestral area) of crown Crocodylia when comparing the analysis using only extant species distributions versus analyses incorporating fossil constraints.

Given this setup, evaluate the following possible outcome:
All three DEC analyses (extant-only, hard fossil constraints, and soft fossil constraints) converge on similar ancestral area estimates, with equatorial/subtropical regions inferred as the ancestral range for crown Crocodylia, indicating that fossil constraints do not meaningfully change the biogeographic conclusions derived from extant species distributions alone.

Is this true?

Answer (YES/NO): NO